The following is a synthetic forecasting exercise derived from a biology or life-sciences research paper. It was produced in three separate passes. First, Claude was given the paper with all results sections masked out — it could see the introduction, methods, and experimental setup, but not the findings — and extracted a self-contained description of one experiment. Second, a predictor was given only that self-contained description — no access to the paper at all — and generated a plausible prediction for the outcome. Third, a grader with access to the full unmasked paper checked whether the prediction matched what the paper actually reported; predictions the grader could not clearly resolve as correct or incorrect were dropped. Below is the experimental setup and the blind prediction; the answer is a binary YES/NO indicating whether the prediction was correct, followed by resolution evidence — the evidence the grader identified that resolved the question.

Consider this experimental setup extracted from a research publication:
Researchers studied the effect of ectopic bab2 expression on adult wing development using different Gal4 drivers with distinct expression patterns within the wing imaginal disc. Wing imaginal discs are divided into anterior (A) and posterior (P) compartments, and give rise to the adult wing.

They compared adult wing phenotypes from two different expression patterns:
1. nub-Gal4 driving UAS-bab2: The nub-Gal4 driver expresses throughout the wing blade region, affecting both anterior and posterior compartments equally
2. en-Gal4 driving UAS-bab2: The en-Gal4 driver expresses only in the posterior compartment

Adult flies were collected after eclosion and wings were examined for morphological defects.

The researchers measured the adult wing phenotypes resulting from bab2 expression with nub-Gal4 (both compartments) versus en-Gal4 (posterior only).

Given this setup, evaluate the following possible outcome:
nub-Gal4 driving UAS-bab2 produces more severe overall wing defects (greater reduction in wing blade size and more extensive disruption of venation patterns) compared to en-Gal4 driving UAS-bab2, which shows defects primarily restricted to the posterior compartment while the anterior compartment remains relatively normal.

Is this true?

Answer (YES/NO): NO